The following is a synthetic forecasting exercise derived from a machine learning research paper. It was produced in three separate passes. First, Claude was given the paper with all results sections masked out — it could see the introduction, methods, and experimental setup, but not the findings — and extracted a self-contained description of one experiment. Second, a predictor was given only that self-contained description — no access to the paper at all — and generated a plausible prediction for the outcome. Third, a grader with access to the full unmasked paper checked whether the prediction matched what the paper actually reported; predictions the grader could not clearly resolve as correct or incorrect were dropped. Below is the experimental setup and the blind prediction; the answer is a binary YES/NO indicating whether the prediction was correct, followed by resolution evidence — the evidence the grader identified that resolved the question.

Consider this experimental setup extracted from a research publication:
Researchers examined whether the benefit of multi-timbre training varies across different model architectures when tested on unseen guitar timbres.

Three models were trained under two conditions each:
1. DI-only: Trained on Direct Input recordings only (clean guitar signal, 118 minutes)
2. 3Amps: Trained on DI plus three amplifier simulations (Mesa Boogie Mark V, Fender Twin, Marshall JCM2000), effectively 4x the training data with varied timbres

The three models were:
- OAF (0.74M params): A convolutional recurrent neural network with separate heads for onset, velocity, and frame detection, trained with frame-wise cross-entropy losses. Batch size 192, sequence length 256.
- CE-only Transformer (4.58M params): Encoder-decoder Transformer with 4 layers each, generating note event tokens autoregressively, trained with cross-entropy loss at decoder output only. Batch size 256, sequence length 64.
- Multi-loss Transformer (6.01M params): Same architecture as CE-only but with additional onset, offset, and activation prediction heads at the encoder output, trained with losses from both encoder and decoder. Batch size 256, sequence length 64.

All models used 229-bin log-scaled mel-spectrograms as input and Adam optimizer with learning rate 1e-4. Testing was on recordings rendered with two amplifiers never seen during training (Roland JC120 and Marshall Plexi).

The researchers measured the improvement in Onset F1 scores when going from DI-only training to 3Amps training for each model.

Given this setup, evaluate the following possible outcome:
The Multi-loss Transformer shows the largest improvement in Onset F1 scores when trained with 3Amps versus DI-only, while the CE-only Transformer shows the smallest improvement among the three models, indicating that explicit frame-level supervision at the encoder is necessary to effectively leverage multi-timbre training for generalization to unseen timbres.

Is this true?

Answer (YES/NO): NO